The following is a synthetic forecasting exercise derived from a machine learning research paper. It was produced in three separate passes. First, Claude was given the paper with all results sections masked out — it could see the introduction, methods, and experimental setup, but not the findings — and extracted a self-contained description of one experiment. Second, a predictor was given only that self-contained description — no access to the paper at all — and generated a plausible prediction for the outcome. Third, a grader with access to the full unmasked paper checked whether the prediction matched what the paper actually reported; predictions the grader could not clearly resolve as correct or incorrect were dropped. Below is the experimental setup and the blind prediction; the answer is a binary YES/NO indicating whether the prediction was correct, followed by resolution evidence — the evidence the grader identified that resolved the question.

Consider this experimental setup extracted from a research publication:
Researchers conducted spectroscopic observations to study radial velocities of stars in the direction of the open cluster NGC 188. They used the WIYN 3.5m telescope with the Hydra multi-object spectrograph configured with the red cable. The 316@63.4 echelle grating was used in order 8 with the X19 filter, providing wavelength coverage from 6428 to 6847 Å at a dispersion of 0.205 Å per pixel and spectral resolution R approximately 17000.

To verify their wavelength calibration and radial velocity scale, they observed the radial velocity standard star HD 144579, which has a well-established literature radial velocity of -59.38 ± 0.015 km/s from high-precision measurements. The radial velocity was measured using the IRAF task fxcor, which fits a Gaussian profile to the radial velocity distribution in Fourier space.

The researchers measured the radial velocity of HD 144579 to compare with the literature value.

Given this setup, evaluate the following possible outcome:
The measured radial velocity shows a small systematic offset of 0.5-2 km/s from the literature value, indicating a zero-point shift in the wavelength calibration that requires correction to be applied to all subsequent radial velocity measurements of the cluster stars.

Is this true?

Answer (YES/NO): NO